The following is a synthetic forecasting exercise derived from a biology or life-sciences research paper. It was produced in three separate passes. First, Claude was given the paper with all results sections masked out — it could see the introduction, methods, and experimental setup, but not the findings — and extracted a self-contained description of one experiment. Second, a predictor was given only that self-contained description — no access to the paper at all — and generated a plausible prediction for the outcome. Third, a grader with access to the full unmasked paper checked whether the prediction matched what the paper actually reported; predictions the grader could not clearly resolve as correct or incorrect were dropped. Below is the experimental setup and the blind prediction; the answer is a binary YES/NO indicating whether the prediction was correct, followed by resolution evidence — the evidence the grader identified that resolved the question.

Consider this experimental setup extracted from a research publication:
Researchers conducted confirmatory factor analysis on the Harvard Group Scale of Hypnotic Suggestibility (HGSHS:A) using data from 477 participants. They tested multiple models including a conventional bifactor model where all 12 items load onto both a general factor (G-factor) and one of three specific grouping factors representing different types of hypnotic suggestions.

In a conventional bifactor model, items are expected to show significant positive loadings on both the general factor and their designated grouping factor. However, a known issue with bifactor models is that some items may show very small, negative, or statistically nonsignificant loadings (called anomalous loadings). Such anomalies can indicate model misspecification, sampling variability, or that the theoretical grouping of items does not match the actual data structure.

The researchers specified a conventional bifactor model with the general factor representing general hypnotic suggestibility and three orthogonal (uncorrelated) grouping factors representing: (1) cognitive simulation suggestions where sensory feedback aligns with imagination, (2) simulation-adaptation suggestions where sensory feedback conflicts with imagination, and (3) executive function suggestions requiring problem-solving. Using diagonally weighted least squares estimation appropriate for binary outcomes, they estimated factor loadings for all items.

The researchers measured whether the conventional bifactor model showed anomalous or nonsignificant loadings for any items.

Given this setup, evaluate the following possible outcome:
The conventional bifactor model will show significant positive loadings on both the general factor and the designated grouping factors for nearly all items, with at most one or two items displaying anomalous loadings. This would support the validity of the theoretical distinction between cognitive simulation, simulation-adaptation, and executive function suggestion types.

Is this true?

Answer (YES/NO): NO